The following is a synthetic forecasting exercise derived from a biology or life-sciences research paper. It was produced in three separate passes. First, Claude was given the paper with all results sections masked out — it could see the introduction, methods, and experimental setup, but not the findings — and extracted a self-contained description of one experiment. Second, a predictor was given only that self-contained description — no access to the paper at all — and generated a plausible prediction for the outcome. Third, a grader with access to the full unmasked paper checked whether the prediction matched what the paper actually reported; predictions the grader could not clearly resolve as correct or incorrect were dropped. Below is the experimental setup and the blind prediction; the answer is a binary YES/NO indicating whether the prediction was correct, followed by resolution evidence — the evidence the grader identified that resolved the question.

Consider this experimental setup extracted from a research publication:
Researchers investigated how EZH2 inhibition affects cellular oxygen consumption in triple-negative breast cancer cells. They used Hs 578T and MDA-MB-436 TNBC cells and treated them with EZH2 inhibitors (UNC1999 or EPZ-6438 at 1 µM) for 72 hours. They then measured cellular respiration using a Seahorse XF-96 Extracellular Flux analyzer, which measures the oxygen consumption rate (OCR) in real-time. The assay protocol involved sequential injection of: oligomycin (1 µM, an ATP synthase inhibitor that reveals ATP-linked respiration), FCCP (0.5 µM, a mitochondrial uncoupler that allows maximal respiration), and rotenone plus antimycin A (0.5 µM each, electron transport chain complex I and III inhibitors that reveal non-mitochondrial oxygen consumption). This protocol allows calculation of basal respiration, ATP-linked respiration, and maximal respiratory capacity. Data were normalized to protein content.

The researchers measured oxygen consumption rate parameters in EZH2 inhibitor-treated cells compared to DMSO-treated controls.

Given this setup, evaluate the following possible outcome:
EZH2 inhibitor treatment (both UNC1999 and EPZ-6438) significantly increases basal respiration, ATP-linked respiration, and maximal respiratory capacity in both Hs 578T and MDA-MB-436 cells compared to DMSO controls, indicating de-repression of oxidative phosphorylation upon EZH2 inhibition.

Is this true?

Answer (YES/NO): NO